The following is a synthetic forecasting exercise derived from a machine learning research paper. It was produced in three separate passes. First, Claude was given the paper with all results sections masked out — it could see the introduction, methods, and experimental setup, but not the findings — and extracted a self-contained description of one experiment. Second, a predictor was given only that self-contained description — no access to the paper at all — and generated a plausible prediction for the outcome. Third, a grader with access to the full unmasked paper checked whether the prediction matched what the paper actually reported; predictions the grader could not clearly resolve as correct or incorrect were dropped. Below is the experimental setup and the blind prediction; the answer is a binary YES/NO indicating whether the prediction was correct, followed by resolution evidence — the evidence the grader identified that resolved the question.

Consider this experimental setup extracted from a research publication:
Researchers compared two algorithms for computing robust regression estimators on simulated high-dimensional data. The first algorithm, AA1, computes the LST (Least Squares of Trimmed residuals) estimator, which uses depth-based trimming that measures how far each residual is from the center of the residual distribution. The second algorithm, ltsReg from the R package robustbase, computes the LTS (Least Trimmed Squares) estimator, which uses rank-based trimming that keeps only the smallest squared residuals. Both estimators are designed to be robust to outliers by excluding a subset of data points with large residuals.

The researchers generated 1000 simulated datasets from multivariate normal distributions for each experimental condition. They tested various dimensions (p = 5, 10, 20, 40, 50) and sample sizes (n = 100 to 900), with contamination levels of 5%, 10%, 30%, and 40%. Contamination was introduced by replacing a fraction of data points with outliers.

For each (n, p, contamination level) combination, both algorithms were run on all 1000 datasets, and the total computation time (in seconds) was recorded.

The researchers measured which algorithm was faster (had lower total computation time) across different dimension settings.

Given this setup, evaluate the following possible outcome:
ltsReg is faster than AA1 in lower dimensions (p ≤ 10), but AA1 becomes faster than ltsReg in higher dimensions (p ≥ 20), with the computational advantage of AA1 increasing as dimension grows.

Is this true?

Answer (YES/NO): NO